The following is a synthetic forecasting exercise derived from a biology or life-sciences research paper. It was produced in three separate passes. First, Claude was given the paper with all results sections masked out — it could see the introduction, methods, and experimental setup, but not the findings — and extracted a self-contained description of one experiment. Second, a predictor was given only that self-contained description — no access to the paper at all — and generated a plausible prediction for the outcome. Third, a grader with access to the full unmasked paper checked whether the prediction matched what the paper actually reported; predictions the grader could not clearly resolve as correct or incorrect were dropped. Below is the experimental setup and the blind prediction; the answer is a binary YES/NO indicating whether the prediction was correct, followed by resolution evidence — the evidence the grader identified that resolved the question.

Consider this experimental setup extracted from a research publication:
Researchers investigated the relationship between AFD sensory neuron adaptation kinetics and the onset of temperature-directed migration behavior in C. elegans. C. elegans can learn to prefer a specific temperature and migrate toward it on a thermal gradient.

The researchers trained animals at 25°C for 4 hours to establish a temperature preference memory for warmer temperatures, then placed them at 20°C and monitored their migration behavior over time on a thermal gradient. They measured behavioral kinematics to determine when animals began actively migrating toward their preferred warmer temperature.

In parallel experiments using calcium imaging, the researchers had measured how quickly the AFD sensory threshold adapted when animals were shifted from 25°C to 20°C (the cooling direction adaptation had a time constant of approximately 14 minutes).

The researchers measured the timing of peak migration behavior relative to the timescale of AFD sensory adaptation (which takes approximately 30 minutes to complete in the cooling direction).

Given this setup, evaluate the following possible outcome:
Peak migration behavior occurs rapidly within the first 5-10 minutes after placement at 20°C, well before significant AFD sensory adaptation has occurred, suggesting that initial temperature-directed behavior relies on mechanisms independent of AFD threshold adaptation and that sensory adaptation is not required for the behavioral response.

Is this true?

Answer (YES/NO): NO